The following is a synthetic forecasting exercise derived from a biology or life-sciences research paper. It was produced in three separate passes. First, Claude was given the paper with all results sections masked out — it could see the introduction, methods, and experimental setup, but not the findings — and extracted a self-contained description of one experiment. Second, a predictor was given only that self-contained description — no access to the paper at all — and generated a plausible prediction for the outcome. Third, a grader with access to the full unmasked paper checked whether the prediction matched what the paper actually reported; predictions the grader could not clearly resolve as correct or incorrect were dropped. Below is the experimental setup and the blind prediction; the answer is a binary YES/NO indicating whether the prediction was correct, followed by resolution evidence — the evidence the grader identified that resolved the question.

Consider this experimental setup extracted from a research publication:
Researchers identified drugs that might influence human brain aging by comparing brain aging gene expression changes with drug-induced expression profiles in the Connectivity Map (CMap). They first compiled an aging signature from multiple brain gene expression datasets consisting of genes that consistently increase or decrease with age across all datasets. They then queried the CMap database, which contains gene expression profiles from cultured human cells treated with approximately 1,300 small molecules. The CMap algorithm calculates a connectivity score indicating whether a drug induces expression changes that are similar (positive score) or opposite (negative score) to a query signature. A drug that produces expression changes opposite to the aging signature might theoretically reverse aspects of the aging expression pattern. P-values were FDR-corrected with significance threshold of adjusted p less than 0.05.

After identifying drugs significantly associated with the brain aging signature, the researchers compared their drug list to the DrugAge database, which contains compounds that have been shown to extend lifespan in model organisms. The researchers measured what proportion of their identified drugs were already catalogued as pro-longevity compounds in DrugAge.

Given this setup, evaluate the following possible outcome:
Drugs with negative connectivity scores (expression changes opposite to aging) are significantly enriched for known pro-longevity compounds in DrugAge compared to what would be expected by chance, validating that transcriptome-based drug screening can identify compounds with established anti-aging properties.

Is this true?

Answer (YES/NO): NO